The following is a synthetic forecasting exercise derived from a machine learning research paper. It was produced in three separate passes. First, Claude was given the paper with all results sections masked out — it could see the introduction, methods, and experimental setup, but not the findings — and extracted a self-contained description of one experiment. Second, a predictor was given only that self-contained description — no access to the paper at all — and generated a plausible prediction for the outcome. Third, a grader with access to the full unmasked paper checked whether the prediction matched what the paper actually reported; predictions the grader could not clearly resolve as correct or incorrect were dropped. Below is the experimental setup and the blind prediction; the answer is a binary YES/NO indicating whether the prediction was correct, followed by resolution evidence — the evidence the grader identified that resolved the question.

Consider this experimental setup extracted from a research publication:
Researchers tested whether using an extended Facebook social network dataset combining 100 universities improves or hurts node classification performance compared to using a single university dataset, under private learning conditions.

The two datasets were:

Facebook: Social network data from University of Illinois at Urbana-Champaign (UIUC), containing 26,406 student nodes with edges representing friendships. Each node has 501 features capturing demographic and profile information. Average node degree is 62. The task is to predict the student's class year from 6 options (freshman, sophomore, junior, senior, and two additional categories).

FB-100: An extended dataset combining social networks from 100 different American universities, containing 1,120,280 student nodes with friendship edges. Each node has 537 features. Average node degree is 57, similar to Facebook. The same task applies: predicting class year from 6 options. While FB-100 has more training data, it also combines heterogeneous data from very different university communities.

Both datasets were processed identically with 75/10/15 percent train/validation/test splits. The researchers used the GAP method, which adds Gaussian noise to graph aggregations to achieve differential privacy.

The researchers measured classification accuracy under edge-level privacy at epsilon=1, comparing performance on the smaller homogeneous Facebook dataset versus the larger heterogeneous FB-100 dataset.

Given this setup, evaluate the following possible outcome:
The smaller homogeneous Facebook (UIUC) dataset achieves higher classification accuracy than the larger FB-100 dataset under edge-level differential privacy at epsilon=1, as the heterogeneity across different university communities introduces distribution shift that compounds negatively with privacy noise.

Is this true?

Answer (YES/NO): YES